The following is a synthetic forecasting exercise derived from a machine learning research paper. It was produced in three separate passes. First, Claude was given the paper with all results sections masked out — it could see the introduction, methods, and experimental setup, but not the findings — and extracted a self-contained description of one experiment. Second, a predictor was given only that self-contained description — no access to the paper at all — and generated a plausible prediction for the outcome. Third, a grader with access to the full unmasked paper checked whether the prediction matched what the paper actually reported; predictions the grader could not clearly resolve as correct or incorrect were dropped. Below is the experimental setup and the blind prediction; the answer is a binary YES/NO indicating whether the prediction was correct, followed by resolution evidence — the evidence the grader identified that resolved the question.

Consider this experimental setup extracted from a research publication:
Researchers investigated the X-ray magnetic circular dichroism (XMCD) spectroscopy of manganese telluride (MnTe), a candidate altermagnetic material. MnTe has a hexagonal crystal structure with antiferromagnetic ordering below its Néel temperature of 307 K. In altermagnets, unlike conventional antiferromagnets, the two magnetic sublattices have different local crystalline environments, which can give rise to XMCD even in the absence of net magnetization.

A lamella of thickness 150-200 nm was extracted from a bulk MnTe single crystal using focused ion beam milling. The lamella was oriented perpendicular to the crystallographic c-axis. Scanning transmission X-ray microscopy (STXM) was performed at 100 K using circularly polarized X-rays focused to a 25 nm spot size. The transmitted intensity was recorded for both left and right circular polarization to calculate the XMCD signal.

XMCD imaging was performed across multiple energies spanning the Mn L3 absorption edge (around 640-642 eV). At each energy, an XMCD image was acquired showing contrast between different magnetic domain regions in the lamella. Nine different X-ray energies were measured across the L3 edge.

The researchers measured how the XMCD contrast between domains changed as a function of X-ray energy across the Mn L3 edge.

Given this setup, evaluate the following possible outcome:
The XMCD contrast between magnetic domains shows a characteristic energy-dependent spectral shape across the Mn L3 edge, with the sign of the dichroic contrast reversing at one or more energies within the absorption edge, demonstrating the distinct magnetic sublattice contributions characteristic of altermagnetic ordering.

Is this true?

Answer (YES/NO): YES